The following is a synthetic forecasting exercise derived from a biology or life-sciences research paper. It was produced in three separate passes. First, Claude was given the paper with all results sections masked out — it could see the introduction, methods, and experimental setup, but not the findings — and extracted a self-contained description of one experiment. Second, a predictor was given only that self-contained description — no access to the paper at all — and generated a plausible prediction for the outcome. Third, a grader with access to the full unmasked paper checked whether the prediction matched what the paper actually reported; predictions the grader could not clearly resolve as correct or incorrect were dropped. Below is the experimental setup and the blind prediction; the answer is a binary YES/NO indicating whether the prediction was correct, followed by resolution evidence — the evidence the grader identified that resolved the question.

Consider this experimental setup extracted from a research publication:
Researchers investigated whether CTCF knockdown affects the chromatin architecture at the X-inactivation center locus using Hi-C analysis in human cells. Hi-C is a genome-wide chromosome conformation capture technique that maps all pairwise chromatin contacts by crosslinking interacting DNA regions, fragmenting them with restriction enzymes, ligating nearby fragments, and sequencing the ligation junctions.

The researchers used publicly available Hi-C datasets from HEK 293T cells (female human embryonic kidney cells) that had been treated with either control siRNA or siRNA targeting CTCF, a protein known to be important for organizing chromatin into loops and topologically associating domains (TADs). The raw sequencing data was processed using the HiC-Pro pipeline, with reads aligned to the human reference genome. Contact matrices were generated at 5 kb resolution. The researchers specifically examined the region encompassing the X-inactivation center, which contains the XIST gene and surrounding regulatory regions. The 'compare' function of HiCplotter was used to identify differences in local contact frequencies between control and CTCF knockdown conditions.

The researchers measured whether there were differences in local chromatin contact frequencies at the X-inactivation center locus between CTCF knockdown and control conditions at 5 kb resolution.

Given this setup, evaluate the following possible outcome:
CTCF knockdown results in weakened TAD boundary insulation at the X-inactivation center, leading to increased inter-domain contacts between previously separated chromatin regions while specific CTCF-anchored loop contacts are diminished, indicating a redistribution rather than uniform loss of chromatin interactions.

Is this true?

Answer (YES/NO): NO